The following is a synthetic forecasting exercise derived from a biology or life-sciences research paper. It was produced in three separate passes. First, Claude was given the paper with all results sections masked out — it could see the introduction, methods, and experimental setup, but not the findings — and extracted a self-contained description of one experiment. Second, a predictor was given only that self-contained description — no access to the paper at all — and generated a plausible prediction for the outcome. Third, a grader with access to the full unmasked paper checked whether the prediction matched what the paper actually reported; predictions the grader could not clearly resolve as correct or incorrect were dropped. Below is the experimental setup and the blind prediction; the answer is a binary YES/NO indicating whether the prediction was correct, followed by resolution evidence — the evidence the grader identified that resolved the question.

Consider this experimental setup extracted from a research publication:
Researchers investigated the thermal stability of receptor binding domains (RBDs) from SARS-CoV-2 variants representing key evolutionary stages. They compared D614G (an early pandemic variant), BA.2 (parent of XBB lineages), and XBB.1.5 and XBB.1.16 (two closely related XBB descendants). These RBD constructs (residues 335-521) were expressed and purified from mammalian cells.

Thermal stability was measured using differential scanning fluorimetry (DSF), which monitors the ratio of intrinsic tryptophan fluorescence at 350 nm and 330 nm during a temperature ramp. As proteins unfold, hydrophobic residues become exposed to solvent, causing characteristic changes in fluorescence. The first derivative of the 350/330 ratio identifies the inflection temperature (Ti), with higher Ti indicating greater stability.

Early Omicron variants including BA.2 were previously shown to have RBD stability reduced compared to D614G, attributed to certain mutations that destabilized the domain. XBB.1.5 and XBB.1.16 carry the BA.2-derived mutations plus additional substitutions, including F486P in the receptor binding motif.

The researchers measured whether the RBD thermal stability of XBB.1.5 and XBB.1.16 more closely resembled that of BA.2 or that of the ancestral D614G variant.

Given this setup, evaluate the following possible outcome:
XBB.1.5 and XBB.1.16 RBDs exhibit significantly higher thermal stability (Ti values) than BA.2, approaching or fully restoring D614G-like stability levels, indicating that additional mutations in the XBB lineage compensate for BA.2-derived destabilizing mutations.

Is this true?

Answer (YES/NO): YES